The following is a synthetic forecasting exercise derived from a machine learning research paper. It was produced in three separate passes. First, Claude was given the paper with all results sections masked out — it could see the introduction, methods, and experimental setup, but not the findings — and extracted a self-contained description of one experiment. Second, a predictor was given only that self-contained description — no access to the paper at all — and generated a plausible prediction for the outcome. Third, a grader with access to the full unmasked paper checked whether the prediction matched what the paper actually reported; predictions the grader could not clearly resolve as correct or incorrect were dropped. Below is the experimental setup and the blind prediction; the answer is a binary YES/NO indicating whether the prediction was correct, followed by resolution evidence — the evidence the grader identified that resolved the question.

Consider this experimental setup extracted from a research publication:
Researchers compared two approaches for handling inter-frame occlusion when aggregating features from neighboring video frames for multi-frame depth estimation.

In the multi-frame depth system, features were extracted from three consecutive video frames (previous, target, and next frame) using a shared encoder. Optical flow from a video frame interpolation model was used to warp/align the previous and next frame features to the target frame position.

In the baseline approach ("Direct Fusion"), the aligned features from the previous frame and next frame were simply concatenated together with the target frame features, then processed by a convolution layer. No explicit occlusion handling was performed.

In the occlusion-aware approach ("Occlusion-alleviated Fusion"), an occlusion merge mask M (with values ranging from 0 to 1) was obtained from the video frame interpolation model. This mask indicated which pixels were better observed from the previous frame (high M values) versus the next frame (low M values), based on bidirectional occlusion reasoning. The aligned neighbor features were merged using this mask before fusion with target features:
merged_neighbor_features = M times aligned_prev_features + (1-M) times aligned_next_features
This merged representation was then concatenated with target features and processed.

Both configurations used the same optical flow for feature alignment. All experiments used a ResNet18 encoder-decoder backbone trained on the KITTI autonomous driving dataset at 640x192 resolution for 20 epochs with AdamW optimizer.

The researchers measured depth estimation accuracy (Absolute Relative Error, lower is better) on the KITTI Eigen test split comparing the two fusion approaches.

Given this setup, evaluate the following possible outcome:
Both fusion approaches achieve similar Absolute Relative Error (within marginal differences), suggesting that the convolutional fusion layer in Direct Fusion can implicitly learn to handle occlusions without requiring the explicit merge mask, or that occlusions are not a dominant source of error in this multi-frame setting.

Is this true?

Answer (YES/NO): NO